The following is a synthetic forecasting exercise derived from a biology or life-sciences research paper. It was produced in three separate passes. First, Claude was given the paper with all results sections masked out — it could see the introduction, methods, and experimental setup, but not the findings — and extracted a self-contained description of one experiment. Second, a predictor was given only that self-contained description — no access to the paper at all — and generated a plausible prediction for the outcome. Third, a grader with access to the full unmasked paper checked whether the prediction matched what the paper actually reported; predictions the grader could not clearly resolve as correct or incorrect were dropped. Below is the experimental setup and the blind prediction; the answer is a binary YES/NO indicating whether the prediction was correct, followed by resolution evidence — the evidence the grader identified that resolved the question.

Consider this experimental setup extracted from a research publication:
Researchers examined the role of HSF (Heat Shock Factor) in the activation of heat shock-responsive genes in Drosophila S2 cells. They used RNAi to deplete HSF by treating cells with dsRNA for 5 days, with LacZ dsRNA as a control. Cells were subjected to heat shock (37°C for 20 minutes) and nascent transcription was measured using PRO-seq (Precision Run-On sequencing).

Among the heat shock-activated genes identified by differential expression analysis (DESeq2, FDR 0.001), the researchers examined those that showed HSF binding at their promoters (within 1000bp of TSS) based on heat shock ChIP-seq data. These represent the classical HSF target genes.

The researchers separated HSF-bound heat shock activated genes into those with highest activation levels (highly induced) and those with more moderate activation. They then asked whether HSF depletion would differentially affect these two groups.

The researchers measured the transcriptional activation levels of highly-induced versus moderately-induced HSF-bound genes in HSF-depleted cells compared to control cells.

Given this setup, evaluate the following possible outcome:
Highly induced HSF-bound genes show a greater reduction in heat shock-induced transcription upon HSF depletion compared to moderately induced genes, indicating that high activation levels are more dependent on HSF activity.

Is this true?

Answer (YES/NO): YES